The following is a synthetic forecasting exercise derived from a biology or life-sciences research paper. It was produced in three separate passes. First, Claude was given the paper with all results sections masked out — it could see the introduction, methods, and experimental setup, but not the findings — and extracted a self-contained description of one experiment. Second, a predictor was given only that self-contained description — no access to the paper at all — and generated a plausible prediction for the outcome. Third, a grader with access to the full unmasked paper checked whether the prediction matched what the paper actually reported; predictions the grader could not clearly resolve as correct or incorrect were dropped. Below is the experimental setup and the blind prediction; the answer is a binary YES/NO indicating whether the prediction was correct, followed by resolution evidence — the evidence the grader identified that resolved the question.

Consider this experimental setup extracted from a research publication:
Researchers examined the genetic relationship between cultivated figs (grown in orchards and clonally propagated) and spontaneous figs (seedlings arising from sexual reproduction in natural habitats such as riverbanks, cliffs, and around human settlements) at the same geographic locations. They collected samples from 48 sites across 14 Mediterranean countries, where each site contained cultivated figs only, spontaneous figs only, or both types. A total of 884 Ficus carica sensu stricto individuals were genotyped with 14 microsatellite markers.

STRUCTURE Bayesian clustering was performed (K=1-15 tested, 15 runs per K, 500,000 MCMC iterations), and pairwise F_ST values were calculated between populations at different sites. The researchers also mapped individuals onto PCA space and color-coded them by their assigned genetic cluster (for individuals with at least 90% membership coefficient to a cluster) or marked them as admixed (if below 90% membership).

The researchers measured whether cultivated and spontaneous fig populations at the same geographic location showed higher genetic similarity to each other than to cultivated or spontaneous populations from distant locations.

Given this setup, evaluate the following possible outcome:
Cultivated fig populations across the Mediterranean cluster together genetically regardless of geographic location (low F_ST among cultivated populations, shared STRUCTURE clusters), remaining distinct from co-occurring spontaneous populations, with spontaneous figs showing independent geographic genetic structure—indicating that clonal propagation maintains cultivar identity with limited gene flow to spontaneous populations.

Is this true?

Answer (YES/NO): NO